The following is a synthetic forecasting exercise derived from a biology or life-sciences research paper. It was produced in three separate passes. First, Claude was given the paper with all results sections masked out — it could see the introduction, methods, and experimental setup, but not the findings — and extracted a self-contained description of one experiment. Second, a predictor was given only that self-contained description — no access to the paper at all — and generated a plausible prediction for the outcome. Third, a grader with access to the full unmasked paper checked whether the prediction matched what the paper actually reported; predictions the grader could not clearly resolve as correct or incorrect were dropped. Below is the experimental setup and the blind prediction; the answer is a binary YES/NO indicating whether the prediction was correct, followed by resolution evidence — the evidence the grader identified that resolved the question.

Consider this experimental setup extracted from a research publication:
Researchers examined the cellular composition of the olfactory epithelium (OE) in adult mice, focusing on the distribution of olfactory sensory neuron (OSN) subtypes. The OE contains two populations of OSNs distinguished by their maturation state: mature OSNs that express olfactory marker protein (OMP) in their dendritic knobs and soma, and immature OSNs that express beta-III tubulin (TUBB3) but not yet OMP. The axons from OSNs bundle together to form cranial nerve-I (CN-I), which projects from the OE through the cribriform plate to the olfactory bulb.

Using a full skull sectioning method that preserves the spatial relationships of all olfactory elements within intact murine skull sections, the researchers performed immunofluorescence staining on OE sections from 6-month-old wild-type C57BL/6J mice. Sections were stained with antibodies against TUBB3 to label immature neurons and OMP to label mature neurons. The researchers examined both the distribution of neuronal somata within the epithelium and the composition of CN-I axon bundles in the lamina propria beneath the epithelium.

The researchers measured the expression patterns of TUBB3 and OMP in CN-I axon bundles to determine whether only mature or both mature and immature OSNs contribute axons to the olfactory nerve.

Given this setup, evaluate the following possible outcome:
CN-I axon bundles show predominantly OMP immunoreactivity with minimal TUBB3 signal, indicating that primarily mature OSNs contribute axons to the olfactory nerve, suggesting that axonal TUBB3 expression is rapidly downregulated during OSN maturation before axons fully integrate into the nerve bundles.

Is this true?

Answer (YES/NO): NO